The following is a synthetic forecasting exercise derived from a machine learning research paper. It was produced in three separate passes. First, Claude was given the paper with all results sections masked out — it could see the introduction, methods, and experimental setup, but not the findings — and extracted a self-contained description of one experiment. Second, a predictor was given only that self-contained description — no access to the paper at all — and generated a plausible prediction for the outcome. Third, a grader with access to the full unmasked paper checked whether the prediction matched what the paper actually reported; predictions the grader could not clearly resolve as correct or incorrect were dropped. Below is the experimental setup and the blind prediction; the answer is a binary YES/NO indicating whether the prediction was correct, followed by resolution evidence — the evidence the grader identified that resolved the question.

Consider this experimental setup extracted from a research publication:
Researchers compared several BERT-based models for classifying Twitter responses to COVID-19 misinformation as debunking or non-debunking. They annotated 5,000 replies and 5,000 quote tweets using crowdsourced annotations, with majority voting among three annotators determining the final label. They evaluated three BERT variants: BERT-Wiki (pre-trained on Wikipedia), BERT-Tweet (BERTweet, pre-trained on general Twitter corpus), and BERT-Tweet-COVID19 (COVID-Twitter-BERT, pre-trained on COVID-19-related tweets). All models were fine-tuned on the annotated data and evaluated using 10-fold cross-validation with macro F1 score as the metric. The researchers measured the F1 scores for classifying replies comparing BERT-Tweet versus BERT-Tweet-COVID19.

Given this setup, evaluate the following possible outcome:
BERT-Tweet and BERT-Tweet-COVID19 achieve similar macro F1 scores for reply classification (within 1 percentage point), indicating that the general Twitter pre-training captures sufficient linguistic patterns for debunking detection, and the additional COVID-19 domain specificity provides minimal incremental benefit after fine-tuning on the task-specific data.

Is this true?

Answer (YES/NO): YES